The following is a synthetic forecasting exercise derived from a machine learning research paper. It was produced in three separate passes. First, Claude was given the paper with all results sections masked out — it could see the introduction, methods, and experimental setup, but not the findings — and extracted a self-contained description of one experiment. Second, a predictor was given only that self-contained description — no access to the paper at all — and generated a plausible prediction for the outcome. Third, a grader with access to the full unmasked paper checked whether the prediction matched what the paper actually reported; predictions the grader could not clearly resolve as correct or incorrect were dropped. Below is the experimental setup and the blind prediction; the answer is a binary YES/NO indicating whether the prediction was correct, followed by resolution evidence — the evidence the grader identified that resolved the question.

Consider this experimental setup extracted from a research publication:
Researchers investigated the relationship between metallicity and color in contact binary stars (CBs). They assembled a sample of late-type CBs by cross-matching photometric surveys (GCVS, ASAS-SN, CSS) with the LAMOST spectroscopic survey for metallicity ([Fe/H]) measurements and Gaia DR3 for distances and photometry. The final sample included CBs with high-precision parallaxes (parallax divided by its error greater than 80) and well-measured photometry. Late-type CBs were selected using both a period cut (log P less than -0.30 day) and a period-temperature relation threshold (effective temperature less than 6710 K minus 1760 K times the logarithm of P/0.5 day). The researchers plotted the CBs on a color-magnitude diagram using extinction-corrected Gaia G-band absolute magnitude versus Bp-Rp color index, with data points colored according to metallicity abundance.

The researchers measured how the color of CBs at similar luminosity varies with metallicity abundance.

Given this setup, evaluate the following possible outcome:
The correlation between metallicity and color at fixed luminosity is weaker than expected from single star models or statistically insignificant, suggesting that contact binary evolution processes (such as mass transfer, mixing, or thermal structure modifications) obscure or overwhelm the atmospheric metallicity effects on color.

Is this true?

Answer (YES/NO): NO